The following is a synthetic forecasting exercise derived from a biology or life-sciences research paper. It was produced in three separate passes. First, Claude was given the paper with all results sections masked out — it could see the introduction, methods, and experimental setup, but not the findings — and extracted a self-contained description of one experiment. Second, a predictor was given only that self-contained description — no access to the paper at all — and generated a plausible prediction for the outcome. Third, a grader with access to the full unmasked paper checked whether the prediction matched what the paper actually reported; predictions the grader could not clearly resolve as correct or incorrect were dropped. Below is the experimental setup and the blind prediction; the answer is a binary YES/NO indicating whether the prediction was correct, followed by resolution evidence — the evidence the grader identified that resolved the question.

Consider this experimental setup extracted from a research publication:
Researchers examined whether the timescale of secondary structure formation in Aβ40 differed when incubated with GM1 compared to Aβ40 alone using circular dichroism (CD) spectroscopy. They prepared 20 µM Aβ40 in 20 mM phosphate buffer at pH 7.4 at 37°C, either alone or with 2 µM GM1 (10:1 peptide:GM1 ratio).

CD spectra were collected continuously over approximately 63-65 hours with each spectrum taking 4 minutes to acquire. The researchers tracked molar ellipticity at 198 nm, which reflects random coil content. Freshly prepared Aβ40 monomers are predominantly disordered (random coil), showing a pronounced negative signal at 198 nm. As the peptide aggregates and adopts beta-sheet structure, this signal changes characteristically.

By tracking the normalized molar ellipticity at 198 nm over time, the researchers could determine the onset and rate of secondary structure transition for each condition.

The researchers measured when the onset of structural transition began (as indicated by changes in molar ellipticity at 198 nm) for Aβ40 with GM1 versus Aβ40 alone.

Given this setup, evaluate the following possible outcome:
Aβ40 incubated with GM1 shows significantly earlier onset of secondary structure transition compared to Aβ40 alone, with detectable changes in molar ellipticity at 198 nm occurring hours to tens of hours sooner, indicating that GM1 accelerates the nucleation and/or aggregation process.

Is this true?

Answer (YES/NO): YES